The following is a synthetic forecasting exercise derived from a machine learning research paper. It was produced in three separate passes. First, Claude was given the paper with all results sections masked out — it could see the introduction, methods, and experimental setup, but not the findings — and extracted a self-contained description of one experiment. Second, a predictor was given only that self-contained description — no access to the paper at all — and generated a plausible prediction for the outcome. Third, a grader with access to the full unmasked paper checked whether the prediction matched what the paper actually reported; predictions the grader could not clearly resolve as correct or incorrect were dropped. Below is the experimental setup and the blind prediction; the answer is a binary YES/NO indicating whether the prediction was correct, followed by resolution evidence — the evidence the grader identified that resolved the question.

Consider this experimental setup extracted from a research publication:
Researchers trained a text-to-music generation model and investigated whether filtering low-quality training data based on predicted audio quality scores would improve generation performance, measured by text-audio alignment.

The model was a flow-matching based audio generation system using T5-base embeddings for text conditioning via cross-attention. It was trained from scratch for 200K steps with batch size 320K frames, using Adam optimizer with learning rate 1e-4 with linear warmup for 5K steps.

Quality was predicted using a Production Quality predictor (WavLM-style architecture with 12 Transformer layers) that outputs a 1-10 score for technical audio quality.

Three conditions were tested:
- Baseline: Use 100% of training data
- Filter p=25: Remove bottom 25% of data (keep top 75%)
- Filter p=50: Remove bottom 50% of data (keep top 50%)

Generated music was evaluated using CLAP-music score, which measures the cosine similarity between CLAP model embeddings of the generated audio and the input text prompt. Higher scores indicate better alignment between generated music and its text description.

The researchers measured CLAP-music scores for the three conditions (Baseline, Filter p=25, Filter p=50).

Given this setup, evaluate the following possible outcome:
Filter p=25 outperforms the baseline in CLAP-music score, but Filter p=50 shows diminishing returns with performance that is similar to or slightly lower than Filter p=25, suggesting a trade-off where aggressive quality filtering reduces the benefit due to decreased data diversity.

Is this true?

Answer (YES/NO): NO